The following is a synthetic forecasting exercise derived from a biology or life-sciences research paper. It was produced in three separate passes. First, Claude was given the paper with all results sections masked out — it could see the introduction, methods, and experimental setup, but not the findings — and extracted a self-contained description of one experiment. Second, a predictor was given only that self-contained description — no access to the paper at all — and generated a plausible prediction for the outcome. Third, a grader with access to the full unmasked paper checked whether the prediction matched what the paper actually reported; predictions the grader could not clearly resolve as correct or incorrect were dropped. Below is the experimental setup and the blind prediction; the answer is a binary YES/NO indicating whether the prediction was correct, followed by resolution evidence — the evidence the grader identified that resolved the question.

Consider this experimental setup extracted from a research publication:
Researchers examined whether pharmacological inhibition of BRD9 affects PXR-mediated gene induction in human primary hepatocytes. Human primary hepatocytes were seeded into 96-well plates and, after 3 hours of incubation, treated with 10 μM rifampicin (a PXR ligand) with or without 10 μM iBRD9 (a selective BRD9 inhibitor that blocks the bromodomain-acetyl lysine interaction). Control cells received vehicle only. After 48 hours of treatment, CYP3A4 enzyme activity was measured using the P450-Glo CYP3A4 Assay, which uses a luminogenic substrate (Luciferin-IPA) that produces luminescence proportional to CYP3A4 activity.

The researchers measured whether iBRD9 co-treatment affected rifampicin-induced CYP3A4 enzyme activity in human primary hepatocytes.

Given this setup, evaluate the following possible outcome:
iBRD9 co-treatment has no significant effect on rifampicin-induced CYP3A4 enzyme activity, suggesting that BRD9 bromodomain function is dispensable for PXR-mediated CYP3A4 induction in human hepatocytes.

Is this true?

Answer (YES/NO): NO